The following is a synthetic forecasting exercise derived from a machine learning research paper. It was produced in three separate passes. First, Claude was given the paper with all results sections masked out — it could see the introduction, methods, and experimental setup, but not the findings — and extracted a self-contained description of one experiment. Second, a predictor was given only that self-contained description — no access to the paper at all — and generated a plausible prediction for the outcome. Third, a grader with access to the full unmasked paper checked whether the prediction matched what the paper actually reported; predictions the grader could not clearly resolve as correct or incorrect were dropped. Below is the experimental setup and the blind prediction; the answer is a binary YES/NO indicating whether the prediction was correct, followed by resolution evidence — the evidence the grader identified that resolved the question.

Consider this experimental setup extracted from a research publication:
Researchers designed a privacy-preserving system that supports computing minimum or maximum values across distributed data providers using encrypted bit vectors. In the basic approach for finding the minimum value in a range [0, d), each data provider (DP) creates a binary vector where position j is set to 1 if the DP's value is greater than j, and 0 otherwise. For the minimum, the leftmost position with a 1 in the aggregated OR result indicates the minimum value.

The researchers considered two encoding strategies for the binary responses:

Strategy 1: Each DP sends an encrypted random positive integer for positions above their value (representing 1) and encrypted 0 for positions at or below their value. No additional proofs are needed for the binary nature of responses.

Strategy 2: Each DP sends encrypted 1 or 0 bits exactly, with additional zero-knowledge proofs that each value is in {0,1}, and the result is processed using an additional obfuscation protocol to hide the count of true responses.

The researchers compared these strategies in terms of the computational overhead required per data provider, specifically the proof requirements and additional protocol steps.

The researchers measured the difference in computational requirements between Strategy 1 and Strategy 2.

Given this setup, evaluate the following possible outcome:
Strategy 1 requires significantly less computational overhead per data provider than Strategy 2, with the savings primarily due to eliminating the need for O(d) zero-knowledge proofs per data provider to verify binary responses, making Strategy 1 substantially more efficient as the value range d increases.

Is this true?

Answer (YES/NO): YES